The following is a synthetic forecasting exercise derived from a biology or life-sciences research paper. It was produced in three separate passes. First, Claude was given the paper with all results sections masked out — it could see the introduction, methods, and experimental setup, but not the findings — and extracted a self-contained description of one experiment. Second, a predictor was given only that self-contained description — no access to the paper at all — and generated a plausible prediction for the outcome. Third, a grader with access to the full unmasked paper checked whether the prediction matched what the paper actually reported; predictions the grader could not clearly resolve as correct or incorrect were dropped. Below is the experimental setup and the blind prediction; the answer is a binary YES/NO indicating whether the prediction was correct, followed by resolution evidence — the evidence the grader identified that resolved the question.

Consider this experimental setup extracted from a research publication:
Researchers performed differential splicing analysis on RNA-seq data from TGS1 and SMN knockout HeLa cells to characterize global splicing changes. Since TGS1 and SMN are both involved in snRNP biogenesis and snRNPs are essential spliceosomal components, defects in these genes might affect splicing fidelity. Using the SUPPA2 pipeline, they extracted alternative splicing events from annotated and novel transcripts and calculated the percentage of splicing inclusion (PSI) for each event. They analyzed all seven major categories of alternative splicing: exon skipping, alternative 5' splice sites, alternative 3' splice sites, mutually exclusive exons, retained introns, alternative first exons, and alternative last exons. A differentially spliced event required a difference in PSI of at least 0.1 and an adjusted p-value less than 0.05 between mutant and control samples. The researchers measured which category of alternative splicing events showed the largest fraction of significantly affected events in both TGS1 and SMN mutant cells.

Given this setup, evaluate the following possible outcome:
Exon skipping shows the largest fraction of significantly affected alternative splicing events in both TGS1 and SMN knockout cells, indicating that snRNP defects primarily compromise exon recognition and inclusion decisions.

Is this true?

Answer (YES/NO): NO